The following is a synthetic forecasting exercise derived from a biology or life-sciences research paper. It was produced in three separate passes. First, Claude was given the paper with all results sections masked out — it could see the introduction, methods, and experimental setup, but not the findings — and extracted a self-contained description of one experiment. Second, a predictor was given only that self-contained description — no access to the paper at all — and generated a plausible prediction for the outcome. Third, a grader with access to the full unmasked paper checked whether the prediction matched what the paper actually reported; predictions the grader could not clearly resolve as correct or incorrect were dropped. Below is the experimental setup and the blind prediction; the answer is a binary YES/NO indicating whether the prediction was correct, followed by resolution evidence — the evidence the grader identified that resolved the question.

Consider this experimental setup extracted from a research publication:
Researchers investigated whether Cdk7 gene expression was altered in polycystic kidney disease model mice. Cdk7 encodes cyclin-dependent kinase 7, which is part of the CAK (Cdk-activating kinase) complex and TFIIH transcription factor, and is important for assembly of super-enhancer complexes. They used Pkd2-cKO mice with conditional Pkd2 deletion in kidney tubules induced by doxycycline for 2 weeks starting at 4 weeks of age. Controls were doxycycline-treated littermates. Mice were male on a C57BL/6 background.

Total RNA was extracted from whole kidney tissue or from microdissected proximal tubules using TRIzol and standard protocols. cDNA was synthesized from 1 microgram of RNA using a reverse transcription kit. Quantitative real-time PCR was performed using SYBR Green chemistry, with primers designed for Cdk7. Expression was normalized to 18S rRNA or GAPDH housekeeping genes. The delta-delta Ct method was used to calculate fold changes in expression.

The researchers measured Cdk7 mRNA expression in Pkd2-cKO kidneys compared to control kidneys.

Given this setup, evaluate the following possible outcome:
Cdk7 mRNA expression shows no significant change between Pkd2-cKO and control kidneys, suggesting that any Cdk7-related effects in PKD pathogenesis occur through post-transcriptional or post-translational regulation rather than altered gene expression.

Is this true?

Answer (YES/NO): NO